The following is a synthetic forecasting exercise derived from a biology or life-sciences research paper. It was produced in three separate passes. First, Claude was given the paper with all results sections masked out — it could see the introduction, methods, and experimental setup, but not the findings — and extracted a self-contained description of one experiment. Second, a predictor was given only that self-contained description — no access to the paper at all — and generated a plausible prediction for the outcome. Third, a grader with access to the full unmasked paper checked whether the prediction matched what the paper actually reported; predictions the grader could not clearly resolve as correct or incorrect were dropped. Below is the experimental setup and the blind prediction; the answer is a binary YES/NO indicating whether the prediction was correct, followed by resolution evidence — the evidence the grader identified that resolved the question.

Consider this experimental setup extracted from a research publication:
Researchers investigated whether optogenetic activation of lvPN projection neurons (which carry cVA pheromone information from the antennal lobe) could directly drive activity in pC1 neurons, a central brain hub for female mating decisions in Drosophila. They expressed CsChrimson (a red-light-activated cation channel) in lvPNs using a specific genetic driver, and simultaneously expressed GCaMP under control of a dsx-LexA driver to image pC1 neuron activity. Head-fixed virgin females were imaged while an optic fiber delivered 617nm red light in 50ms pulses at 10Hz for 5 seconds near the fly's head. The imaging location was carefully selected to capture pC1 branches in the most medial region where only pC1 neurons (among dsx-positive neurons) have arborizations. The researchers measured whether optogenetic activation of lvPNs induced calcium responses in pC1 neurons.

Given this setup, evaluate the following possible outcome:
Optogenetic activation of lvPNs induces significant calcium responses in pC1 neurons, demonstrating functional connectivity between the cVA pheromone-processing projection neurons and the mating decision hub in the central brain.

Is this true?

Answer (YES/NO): YES